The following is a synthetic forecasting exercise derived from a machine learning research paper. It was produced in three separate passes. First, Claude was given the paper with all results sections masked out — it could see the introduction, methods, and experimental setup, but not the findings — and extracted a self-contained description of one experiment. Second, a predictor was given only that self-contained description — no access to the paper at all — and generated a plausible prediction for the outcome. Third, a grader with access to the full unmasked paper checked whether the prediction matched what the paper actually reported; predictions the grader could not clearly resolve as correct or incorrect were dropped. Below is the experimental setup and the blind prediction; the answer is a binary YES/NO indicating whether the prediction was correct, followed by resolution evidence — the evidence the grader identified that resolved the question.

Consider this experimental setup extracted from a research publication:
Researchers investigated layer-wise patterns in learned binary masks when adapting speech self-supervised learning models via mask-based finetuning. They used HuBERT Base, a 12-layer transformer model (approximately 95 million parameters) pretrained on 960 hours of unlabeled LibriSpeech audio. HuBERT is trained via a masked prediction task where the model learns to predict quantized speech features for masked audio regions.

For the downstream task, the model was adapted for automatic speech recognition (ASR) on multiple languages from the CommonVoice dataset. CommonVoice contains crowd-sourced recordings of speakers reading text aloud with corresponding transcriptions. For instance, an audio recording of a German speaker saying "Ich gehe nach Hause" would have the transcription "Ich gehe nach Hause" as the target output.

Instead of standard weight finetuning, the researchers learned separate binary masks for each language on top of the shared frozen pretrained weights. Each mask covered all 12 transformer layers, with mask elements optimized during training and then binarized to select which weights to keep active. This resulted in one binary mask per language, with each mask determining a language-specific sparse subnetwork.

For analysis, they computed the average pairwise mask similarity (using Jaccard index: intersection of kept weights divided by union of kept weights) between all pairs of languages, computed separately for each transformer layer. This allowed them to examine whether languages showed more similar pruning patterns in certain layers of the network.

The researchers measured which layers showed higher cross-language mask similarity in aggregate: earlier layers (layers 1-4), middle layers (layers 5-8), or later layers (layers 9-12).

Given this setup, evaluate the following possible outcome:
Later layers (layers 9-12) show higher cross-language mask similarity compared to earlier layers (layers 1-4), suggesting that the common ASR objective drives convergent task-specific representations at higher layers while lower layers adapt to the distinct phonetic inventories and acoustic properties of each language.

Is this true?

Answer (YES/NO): NO